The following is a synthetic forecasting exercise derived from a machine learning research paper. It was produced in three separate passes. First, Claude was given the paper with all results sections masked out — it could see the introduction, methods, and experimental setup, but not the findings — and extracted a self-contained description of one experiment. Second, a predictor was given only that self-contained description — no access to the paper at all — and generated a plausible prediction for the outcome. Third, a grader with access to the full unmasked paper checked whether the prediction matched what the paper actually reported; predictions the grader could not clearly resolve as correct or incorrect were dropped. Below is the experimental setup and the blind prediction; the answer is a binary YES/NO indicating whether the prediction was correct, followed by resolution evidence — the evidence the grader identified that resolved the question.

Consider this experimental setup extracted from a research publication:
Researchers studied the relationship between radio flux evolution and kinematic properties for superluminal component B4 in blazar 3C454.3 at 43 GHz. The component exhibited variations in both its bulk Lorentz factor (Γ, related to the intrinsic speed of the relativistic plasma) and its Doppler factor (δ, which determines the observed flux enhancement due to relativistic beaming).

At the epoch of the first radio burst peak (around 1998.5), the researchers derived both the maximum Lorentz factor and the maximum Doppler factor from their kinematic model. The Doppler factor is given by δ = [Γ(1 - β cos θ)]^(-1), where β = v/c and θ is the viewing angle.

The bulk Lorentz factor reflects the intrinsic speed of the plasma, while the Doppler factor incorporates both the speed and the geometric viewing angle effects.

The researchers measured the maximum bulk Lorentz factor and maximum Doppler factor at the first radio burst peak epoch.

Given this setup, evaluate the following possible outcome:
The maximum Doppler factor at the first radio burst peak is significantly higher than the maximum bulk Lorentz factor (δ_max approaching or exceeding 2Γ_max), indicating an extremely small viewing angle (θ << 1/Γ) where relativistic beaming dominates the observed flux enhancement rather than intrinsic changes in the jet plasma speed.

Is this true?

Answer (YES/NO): NO